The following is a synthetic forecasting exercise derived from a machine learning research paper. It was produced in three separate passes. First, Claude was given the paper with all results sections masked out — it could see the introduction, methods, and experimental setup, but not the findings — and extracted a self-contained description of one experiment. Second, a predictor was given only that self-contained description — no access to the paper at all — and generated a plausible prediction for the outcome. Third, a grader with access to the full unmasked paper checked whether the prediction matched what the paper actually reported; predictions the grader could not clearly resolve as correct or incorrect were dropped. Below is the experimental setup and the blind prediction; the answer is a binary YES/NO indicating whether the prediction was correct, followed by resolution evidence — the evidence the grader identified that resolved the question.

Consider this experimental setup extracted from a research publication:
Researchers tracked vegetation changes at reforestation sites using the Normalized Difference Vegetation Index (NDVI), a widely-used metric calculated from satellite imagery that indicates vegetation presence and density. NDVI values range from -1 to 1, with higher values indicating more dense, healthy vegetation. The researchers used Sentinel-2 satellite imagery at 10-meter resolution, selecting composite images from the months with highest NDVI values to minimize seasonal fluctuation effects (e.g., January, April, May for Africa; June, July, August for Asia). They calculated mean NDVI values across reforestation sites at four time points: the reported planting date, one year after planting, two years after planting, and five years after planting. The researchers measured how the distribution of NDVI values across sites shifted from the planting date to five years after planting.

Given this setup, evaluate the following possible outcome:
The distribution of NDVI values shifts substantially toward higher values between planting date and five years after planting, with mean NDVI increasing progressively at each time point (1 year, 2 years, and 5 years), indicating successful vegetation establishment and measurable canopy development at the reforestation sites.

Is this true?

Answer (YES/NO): YES